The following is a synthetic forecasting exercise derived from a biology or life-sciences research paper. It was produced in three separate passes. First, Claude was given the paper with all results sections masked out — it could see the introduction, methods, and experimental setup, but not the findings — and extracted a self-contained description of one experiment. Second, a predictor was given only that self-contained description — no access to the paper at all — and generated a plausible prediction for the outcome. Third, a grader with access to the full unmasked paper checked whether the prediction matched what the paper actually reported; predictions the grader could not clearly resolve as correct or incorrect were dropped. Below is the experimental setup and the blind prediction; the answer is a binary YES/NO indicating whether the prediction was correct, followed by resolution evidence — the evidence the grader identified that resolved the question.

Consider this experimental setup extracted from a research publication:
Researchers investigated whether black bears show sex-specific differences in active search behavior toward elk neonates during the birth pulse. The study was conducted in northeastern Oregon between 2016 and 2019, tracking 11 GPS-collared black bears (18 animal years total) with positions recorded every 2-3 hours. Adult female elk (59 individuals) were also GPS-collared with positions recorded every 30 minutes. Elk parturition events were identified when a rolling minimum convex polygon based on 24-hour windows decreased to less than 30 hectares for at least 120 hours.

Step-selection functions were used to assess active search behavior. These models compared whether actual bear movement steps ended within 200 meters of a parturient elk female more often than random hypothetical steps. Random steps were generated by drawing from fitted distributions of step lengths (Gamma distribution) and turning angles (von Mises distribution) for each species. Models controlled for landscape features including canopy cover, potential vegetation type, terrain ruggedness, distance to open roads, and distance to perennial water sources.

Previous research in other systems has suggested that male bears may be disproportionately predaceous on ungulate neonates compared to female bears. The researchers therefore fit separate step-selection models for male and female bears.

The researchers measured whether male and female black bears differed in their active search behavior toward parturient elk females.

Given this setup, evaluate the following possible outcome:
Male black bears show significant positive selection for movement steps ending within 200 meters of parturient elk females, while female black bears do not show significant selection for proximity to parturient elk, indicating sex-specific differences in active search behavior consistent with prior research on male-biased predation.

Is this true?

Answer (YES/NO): YES